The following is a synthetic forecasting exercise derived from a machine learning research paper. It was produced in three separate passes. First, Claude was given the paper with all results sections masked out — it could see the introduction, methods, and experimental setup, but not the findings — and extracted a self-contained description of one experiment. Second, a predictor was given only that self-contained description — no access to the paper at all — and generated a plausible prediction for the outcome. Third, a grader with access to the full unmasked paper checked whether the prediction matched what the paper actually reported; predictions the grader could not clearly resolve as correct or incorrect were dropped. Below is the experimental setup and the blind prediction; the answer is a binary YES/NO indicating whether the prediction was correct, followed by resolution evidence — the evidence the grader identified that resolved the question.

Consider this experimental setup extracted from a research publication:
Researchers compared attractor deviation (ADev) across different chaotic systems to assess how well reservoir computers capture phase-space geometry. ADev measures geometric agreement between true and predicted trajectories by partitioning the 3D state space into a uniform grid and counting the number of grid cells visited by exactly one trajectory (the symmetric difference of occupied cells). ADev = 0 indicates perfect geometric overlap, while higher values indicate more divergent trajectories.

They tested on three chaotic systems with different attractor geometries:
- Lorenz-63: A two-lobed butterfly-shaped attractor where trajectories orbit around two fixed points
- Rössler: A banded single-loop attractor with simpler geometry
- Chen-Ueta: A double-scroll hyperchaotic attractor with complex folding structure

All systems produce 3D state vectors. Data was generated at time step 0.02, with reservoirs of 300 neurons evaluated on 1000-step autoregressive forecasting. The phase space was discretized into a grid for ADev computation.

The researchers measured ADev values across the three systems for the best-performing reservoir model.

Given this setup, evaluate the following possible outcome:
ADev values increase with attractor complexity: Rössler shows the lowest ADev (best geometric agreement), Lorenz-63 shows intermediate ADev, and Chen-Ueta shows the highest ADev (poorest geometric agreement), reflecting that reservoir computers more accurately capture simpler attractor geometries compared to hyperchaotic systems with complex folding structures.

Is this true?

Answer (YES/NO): YES